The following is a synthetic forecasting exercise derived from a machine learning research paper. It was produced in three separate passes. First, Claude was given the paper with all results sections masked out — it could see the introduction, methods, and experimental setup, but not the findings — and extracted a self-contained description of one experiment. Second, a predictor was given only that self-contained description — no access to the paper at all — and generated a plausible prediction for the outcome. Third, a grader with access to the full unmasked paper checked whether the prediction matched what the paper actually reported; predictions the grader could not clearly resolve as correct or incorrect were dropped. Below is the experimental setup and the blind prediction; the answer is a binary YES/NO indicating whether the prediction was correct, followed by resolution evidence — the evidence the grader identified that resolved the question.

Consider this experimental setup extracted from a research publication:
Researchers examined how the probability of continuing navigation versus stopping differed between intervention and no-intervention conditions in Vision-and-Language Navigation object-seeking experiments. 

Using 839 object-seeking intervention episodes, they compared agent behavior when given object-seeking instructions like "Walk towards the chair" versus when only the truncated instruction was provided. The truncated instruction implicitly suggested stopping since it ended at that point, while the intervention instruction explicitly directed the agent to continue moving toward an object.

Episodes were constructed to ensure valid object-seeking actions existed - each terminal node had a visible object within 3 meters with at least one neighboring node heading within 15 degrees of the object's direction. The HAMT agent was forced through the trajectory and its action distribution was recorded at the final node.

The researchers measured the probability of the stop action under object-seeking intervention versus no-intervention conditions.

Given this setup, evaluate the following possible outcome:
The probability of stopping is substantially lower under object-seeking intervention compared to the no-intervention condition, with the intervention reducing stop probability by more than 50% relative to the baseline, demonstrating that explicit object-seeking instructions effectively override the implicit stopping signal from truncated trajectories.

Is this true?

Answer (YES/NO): NO